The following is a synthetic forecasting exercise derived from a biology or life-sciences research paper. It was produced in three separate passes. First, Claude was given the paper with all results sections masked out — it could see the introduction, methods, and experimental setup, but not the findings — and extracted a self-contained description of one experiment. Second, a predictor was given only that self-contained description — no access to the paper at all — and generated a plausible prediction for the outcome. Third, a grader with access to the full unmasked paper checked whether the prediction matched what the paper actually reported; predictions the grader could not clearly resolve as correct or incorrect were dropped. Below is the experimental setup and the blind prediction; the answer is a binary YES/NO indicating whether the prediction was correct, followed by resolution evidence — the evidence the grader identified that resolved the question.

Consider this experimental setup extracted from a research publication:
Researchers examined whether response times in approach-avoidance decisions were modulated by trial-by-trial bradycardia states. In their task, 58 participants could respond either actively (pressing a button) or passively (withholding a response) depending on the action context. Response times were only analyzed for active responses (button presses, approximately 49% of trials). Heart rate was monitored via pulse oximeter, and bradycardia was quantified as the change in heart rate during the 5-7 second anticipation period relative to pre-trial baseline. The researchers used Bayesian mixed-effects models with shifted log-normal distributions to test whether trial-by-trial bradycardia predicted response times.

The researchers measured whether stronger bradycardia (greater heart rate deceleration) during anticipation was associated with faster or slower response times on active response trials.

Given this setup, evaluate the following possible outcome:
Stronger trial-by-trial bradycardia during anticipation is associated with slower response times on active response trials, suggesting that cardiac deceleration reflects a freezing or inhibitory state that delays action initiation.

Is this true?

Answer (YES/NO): NO